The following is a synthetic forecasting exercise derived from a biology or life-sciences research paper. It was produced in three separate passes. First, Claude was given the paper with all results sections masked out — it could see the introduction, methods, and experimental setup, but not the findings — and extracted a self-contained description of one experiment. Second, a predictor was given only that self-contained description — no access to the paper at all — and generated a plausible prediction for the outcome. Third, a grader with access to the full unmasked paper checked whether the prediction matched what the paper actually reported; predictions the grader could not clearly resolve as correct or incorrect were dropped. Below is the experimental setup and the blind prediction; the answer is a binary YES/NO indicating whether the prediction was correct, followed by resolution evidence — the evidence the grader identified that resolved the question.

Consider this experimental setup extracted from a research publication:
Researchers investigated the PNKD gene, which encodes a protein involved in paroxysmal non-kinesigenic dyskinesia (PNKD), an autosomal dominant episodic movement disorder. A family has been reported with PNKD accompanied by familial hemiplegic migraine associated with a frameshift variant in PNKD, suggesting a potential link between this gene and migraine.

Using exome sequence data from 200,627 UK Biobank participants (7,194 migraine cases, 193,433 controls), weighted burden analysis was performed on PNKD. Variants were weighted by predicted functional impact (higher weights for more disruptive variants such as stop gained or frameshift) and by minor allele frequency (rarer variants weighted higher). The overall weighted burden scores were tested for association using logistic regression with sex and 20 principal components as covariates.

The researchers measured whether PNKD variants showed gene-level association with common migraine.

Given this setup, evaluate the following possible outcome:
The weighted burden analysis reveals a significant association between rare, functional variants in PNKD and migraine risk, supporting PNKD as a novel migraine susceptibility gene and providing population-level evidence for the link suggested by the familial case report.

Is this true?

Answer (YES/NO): NO